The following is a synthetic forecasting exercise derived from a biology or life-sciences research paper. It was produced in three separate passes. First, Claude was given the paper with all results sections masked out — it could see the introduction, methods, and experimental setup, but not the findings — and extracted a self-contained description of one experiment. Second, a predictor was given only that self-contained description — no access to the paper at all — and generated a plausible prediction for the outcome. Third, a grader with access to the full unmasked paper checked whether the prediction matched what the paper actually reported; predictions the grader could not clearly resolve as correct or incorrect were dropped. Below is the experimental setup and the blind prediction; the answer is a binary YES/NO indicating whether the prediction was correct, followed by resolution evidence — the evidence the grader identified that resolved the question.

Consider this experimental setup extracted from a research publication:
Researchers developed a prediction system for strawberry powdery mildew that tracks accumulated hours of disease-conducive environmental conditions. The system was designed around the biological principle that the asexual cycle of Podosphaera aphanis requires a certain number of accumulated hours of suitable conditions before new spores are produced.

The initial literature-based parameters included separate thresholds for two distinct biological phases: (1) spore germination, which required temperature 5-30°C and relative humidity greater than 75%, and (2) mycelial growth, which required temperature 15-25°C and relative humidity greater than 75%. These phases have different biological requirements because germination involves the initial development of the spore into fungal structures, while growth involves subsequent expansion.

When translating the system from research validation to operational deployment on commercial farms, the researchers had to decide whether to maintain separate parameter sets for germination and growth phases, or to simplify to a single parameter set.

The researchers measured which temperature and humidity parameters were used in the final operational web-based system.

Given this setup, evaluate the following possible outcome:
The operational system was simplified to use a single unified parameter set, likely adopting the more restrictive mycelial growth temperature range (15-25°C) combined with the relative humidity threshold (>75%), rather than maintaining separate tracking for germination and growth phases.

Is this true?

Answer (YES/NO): NO